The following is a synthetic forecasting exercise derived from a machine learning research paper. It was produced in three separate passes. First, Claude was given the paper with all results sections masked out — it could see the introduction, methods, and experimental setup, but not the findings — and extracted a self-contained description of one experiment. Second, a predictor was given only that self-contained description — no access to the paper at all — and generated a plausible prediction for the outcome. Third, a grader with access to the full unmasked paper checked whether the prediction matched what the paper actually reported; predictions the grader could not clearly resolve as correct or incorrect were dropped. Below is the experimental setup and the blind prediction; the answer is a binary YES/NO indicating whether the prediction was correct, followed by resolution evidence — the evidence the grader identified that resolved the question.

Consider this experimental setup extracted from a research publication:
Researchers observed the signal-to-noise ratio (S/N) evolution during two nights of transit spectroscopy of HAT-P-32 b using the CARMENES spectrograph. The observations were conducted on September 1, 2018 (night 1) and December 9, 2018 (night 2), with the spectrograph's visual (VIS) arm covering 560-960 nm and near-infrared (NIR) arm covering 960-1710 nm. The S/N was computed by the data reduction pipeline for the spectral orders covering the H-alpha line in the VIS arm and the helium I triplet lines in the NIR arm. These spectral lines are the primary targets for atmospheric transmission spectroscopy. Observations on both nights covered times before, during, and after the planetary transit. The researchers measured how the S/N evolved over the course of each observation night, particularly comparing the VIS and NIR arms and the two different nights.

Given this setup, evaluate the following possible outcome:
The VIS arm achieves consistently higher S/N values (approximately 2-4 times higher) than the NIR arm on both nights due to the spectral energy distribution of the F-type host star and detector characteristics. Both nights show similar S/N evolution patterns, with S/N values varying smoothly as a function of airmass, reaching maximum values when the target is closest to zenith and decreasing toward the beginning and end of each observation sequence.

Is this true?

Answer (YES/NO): NO